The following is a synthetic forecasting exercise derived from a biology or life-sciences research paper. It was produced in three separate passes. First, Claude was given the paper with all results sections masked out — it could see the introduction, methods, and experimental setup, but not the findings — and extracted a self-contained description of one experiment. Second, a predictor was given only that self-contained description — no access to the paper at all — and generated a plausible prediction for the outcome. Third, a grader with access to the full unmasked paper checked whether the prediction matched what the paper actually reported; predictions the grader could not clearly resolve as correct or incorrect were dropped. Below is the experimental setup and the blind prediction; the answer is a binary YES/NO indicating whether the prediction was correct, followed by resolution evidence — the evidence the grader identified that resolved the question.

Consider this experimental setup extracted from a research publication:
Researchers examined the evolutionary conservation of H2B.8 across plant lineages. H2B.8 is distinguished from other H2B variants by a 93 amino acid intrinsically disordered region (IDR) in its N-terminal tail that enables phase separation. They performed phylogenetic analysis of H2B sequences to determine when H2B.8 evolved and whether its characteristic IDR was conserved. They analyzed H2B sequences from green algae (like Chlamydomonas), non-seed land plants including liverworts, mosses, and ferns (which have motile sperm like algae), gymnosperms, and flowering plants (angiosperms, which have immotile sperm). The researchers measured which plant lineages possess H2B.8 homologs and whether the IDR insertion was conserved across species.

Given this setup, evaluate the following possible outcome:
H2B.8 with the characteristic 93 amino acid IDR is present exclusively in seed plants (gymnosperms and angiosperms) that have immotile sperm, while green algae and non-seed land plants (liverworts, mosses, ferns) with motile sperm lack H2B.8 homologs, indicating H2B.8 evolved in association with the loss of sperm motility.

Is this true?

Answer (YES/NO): NO